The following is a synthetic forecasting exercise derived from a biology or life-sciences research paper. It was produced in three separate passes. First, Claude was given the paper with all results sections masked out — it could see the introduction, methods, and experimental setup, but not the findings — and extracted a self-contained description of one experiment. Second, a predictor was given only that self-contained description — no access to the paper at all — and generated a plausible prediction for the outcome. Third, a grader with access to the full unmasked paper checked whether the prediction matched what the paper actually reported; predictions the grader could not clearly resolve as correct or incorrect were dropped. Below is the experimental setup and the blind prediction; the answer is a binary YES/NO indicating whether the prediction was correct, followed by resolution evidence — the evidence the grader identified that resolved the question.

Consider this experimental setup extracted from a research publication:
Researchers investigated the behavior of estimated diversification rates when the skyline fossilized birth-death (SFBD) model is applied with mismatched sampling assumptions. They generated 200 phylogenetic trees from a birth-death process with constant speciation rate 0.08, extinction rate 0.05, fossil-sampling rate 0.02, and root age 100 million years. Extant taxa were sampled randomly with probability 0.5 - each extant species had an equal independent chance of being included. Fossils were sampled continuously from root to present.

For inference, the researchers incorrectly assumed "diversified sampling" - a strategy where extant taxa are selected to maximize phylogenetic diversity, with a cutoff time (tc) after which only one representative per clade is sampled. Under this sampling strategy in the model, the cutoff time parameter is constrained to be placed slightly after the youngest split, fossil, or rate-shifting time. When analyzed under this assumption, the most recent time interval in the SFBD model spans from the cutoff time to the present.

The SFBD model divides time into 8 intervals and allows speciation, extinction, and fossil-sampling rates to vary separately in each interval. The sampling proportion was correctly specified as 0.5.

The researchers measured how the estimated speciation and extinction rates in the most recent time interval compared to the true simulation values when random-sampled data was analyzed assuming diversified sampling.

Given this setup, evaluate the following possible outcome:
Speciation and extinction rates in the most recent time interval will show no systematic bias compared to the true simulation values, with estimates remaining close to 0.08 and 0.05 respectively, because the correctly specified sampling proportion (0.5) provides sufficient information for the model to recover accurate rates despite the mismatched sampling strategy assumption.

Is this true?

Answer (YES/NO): NO